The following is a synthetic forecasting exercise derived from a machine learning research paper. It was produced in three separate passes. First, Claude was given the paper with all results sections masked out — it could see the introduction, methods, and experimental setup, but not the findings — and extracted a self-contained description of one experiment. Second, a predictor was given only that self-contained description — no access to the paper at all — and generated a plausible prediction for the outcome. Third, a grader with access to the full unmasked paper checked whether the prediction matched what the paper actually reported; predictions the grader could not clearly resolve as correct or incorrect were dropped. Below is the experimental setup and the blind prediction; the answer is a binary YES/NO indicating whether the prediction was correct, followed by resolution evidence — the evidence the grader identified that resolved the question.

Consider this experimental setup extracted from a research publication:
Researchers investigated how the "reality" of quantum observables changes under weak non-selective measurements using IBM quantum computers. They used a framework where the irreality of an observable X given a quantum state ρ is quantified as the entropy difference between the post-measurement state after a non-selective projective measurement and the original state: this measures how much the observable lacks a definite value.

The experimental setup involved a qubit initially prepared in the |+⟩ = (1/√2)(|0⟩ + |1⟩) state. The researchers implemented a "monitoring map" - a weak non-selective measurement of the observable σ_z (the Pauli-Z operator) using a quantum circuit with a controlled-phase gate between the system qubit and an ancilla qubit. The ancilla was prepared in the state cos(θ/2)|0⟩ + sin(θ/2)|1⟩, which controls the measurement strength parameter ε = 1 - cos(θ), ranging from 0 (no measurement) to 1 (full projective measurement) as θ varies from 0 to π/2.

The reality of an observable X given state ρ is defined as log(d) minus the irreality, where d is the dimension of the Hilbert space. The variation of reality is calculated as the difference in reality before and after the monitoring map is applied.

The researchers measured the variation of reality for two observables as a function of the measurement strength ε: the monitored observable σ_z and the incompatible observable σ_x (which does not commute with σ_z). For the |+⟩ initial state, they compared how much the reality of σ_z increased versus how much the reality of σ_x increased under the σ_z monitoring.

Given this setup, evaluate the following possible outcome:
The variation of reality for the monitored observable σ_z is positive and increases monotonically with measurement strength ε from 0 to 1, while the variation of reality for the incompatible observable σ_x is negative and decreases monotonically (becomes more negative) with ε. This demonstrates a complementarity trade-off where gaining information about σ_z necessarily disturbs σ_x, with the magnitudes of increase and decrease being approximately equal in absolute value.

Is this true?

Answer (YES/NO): NO